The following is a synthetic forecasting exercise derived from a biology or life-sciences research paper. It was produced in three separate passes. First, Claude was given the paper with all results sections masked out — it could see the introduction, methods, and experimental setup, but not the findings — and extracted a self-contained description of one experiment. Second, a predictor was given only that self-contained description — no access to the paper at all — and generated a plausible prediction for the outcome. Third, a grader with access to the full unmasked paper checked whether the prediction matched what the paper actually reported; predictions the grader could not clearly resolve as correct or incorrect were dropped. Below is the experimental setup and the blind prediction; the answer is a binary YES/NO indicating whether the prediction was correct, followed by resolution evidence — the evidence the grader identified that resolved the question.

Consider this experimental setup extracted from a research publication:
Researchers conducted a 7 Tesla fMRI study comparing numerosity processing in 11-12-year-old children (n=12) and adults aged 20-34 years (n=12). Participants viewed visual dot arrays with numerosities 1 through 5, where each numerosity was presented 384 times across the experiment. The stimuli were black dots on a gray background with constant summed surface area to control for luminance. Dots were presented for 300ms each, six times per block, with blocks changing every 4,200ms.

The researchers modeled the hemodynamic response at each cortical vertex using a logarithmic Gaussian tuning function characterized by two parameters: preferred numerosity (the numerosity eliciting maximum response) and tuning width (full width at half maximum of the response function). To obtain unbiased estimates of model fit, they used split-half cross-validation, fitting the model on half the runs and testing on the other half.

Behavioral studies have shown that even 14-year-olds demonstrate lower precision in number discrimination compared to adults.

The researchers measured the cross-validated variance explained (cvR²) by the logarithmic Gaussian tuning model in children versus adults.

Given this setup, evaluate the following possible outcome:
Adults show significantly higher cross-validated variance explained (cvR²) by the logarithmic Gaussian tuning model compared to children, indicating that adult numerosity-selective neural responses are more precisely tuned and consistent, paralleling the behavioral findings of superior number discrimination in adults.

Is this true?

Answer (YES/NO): NO